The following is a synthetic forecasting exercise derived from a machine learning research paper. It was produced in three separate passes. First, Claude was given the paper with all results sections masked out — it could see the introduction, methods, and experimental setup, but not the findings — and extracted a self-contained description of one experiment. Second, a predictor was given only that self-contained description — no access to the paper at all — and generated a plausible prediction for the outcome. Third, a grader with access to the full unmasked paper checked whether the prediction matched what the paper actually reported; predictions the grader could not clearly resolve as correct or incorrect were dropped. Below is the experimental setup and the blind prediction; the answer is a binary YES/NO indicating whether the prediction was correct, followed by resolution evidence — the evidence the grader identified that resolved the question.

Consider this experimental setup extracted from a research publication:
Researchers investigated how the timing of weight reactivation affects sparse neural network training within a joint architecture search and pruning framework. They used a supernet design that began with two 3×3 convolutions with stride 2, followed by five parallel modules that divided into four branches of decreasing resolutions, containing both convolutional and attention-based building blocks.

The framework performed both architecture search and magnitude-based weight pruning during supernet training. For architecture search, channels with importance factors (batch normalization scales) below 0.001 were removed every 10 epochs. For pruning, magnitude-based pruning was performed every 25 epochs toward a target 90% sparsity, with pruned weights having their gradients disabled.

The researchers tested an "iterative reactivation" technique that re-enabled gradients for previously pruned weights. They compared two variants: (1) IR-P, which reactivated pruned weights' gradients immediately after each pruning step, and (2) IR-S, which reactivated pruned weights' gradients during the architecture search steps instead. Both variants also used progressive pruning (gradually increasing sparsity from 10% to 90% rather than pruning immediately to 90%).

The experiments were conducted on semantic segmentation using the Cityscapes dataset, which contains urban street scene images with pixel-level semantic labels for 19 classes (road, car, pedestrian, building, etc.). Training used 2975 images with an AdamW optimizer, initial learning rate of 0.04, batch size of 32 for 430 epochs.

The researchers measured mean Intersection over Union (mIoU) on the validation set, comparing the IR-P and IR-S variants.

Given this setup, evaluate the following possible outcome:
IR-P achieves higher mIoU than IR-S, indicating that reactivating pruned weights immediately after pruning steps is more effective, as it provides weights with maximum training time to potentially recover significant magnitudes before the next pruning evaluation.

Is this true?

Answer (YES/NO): NO